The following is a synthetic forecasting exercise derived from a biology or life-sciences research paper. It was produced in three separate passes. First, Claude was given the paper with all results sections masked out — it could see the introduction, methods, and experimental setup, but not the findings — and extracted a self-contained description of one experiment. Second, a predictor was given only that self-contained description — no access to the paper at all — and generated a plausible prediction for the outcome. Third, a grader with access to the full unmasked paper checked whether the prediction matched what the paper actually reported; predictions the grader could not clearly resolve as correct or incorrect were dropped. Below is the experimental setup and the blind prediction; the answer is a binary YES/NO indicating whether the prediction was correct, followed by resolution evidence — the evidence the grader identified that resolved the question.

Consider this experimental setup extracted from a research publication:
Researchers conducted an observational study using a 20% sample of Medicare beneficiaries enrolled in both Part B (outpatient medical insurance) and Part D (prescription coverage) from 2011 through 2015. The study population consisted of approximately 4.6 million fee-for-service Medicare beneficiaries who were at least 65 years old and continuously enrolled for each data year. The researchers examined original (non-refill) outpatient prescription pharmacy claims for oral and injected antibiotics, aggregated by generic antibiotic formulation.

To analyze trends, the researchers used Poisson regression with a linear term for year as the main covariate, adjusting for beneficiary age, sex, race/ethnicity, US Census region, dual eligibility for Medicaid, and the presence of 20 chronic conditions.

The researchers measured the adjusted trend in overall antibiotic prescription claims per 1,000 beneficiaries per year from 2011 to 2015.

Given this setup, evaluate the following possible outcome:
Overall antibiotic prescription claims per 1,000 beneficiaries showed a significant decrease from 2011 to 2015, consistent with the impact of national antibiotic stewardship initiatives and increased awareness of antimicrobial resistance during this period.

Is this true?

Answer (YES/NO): NO